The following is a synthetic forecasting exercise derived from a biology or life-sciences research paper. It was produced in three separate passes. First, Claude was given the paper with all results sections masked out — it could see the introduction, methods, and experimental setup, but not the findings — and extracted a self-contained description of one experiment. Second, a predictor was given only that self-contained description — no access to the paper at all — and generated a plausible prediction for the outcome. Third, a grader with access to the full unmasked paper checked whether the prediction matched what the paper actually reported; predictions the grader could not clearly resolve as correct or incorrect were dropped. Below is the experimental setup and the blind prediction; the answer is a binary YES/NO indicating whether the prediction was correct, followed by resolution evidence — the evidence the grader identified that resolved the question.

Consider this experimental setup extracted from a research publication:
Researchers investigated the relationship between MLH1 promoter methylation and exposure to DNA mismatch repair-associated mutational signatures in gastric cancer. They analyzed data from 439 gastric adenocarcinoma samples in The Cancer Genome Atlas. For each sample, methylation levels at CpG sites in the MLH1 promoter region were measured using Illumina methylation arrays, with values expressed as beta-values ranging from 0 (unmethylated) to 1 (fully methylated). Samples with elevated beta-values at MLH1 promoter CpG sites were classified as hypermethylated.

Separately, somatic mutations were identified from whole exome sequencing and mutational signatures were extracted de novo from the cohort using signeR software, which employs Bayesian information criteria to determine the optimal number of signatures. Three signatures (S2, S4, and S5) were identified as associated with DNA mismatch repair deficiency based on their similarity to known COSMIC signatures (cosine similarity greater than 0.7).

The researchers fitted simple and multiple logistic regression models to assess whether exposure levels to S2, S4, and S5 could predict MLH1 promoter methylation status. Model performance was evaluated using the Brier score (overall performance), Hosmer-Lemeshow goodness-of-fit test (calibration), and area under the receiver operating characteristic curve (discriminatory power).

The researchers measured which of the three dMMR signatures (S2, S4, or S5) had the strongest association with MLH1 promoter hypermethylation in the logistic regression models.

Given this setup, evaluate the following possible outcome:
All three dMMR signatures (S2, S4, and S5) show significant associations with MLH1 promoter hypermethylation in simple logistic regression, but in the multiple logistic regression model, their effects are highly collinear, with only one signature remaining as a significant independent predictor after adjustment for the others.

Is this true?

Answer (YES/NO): NO